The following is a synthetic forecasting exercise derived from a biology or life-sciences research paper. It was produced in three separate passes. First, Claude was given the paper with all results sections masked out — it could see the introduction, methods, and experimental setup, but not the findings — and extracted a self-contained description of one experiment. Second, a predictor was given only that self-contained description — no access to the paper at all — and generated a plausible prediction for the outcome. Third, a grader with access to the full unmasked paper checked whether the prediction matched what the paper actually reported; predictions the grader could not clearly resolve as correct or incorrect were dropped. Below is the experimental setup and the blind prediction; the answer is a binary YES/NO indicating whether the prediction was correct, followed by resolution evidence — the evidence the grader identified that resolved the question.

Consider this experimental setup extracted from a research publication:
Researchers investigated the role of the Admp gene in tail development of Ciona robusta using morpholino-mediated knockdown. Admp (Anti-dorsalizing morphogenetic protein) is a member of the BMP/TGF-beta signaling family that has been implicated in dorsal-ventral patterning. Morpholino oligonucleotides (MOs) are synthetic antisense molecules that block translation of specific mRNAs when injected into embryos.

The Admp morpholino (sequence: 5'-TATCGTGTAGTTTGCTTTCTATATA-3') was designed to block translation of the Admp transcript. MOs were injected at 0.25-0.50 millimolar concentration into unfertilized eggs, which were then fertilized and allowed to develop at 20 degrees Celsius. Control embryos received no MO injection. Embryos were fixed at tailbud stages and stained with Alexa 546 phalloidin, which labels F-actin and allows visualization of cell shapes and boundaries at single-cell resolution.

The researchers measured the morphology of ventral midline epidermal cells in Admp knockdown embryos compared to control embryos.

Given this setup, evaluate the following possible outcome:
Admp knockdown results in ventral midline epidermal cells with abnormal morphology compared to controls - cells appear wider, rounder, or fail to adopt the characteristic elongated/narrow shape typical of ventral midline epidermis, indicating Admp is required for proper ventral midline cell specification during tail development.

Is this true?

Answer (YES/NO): NO